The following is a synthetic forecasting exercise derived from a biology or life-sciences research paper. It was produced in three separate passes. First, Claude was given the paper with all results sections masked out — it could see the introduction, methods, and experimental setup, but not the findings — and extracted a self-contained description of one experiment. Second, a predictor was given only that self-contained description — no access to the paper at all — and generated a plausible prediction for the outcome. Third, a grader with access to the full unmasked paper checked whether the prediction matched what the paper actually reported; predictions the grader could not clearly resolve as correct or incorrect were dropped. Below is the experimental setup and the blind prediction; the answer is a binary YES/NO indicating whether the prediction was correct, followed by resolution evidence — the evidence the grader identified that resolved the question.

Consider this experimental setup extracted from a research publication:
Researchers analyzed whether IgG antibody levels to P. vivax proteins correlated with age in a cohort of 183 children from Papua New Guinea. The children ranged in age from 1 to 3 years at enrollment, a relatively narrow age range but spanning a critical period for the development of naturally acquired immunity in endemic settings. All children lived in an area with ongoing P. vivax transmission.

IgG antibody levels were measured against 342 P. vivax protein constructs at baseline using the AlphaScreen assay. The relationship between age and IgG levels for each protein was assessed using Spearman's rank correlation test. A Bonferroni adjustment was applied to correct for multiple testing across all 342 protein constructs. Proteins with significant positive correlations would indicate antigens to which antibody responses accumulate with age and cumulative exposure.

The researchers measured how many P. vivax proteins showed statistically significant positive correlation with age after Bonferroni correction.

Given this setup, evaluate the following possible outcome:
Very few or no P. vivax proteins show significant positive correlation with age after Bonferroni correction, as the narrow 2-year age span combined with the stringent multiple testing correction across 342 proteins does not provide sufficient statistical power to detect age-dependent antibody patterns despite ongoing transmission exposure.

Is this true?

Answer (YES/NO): YES